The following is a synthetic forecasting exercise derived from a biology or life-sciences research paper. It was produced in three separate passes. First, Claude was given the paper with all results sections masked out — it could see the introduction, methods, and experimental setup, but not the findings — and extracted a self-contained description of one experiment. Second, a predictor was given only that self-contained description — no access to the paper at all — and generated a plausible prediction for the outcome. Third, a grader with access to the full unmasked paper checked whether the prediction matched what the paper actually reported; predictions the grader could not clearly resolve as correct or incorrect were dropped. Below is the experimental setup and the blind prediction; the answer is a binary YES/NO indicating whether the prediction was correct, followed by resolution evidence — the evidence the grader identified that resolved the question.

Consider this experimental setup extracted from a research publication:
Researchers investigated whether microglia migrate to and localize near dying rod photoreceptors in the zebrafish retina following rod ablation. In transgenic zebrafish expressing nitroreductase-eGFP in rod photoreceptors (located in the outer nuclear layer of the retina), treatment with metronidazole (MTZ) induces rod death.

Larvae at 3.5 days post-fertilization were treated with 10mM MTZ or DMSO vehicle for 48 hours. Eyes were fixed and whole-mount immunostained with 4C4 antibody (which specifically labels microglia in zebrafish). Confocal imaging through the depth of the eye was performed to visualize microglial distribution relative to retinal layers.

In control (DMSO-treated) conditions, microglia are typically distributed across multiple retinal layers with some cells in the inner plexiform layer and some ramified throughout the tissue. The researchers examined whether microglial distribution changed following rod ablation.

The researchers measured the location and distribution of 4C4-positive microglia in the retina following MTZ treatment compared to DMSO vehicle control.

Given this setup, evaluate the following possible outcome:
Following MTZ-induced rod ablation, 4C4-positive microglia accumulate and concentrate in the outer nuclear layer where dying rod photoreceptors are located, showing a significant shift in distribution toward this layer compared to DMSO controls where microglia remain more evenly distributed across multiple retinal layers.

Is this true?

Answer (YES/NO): NO